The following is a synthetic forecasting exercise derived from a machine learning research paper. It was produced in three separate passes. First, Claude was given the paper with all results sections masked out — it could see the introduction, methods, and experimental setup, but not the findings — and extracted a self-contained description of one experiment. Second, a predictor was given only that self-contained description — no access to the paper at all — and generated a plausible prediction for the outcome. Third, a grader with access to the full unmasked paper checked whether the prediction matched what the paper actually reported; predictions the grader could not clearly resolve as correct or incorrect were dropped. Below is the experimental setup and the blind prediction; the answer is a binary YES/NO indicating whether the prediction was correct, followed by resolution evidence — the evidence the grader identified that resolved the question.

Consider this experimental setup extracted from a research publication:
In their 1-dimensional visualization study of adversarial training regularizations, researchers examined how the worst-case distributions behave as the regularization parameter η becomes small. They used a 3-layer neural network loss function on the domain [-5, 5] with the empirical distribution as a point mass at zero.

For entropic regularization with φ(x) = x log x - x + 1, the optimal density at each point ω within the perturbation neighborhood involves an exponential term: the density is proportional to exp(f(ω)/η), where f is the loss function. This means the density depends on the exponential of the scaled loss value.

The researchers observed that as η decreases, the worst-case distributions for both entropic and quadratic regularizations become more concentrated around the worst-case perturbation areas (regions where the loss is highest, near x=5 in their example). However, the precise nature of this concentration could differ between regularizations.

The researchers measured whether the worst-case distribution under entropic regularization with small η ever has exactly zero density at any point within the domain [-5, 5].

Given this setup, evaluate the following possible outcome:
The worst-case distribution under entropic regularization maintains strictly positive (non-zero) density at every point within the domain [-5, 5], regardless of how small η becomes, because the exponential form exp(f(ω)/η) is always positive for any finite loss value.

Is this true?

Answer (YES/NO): YES